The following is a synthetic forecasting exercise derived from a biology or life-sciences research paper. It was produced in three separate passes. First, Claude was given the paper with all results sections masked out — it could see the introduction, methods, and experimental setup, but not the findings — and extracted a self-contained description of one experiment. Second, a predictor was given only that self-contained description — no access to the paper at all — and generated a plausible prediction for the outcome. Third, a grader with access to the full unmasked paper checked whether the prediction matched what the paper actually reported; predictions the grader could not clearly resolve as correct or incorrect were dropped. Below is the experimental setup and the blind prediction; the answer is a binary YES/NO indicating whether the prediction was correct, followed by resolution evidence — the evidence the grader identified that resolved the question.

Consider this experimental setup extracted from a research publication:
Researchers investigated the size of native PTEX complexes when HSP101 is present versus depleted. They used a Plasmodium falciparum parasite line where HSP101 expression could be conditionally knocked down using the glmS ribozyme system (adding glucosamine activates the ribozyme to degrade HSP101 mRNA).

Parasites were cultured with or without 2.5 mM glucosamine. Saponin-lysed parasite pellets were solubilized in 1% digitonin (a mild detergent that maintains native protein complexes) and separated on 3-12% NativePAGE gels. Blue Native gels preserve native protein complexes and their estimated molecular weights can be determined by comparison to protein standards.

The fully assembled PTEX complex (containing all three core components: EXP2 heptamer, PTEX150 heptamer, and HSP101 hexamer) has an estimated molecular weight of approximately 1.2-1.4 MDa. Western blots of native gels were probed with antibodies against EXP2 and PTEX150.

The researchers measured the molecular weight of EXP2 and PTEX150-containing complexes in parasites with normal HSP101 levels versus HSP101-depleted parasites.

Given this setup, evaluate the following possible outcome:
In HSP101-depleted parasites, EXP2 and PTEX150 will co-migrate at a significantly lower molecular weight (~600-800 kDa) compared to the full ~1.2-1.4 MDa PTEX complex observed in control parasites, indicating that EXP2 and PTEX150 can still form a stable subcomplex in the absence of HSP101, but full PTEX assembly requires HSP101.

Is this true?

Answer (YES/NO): NO